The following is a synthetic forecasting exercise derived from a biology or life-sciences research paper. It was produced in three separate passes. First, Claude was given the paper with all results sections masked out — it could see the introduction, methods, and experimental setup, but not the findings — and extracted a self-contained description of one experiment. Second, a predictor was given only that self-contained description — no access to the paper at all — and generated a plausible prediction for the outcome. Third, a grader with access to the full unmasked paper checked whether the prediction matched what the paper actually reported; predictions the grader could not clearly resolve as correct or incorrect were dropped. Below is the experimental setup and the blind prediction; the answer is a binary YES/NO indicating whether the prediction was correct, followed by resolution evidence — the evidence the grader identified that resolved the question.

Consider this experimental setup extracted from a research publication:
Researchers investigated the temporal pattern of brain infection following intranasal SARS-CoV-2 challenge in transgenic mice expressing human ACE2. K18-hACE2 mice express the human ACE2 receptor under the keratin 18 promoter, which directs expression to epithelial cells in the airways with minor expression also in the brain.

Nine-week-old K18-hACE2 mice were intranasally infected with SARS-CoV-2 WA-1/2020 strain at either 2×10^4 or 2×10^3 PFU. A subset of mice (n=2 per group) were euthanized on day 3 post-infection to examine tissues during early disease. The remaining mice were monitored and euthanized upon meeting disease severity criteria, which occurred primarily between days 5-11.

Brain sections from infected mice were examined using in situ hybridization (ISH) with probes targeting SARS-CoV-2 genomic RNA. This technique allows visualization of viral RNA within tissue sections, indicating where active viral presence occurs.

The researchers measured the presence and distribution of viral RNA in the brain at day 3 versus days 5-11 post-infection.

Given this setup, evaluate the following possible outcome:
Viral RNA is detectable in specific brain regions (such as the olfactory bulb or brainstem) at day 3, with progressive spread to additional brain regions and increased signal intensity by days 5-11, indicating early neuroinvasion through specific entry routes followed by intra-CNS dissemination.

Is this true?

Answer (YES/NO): NO